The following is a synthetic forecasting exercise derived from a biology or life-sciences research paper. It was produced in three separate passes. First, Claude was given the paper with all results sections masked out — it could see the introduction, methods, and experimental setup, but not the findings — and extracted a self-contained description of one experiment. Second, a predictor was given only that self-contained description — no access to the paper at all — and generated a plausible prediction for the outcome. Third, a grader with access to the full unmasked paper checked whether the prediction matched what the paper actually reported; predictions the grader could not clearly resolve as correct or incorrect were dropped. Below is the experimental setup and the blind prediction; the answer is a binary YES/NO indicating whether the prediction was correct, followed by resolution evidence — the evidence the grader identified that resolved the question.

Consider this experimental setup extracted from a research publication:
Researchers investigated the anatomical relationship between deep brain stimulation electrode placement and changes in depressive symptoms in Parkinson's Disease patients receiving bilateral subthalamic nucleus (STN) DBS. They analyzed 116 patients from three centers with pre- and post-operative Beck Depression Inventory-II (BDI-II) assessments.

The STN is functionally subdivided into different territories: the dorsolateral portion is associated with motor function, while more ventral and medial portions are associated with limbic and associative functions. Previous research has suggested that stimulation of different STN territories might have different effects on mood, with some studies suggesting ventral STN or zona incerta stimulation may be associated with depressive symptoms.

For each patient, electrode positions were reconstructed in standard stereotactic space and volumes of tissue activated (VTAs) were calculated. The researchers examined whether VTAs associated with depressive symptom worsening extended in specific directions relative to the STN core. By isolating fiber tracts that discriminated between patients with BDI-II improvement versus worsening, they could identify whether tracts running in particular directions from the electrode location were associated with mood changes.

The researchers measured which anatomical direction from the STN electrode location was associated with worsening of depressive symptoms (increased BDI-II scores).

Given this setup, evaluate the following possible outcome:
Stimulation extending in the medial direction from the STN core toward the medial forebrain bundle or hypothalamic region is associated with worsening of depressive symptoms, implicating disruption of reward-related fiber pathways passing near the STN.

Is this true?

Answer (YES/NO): NO